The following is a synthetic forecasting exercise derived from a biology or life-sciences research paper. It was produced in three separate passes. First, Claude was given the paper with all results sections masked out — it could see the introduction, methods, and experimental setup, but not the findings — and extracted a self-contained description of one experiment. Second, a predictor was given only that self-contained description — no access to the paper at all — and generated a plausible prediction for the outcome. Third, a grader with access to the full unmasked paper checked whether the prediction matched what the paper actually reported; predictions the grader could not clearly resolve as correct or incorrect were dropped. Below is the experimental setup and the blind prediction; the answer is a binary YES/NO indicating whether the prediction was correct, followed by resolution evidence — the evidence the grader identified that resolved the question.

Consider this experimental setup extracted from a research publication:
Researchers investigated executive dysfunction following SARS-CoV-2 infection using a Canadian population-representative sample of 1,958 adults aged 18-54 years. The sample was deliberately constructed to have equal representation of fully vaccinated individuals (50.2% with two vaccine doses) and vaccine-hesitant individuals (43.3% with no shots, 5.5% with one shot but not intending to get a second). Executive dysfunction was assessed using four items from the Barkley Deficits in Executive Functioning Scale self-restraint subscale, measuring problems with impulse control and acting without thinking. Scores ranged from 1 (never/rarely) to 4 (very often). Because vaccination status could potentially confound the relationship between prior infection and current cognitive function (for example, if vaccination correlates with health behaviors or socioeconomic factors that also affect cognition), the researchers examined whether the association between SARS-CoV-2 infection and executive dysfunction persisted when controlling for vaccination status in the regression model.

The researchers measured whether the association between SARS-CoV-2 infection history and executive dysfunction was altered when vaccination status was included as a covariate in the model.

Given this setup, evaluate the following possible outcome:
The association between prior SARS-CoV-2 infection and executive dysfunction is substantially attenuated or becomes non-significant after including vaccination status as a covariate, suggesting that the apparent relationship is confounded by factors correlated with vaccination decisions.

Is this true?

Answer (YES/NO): NO